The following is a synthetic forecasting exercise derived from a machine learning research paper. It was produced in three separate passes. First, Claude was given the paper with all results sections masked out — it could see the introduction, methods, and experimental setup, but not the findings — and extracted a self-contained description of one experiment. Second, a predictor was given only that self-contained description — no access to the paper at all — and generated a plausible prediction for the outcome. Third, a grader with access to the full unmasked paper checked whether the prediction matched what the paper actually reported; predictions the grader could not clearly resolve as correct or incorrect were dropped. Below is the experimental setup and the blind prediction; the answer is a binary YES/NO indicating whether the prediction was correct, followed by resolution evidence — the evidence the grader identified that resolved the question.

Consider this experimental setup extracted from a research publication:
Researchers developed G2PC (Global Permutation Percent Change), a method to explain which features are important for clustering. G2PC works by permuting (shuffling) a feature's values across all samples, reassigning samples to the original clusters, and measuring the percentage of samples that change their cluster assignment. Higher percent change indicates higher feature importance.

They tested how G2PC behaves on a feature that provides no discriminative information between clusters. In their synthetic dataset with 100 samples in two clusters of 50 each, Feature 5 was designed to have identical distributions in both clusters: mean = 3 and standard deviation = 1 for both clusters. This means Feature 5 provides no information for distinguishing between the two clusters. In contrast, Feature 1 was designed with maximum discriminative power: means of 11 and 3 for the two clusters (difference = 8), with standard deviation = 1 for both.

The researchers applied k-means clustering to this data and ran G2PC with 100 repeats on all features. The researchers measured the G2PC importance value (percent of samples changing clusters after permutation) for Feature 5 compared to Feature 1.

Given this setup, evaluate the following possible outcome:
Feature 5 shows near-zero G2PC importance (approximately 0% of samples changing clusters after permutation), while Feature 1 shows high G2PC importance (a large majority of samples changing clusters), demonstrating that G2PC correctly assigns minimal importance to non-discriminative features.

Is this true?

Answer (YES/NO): NO